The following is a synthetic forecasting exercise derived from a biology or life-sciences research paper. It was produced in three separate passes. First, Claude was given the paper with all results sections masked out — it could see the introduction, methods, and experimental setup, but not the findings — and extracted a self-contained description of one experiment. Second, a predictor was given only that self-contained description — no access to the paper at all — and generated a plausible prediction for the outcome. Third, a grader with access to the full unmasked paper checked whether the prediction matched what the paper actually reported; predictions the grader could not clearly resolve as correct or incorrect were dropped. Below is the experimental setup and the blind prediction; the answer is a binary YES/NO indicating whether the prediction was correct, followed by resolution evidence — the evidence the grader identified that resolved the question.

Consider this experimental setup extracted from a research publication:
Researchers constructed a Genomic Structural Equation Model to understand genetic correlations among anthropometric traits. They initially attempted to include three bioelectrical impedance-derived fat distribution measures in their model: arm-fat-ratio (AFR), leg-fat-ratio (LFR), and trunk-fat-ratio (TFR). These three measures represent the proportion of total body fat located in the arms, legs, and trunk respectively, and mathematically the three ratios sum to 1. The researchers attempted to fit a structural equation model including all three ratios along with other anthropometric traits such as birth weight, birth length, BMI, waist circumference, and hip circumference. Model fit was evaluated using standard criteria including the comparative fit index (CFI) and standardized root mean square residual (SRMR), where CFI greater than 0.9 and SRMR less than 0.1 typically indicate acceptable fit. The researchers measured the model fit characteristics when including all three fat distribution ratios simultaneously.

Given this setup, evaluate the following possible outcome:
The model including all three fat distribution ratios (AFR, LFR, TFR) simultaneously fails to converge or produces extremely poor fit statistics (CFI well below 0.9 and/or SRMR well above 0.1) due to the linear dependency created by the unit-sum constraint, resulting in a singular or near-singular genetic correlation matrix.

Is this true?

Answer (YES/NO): NO